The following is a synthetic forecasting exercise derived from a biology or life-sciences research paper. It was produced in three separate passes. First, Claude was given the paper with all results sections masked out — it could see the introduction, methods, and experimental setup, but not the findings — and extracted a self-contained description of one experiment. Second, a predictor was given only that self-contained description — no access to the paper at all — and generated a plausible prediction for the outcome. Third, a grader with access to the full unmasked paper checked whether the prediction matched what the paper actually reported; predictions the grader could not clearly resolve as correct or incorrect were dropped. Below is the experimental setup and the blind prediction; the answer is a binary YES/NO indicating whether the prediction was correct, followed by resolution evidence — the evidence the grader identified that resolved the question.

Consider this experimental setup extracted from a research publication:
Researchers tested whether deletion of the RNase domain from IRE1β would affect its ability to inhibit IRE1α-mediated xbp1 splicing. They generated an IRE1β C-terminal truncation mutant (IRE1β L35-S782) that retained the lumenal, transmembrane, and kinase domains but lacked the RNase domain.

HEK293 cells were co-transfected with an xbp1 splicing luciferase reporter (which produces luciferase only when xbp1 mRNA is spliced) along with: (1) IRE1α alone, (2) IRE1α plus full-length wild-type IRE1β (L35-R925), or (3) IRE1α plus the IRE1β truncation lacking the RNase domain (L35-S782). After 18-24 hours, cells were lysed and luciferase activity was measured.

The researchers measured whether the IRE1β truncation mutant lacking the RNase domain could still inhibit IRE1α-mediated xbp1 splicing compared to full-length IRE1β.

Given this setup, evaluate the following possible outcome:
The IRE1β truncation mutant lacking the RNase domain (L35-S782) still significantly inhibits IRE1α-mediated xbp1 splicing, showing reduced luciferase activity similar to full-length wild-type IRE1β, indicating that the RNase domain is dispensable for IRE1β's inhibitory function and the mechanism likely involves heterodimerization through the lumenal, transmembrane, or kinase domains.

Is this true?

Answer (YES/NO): YES